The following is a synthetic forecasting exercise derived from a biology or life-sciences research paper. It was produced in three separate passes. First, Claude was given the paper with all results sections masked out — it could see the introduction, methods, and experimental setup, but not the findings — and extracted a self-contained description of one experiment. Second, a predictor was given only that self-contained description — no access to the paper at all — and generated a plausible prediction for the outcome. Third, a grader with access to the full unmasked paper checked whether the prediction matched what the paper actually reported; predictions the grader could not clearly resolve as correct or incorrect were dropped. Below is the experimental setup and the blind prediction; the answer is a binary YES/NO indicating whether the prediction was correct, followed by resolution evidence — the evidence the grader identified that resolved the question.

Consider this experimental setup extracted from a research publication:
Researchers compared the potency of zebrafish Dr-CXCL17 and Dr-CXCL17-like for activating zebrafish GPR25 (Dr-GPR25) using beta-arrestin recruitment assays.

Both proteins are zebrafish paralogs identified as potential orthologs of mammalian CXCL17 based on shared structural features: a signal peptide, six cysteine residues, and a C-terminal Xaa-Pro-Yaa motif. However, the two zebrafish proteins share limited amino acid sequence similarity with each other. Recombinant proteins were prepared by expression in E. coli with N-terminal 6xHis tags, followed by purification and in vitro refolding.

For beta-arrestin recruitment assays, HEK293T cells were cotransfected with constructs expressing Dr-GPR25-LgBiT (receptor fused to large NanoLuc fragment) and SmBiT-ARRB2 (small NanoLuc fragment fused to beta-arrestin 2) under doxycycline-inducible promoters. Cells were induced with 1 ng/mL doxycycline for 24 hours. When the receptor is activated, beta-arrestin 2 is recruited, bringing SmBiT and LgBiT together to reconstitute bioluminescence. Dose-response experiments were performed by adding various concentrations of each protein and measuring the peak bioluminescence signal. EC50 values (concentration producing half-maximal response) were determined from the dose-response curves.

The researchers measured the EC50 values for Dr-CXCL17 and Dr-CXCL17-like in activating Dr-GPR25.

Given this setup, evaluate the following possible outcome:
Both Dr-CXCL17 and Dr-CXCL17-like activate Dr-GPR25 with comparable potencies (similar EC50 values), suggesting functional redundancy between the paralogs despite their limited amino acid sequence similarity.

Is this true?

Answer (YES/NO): NO